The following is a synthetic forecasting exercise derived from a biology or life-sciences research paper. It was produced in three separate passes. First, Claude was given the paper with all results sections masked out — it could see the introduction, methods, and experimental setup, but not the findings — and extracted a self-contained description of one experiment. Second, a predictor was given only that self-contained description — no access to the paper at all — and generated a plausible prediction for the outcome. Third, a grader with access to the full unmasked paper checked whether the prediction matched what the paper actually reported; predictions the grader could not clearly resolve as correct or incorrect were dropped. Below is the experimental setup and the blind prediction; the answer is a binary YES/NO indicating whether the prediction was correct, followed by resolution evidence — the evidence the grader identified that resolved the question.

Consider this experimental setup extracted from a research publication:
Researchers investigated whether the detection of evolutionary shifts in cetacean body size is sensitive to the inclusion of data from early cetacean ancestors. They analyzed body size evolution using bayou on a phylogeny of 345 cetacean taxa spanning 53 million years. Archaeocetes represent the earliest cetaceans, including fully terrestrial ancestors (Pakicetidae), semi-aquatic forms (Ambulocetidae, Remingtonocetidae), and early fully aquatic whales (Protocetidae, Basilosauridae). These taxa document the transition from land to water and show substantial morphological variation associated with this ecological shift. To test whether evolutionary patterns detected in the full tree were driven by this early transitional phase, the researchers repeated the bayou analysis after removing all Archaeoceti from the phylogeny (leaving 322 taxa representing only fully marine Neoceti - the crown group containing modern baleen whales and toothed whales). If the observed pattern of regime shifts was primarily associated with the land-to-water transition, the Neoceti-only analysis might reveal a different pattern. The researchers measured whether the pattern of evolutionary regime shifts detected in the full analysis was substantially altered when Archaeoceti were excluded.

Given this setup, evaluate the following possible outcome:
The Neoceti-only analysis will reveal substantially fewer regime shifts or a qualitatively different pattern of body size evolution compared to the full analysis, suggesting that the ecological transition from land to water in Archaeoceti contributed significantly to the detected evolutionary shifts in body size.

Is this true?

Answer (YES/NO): NO